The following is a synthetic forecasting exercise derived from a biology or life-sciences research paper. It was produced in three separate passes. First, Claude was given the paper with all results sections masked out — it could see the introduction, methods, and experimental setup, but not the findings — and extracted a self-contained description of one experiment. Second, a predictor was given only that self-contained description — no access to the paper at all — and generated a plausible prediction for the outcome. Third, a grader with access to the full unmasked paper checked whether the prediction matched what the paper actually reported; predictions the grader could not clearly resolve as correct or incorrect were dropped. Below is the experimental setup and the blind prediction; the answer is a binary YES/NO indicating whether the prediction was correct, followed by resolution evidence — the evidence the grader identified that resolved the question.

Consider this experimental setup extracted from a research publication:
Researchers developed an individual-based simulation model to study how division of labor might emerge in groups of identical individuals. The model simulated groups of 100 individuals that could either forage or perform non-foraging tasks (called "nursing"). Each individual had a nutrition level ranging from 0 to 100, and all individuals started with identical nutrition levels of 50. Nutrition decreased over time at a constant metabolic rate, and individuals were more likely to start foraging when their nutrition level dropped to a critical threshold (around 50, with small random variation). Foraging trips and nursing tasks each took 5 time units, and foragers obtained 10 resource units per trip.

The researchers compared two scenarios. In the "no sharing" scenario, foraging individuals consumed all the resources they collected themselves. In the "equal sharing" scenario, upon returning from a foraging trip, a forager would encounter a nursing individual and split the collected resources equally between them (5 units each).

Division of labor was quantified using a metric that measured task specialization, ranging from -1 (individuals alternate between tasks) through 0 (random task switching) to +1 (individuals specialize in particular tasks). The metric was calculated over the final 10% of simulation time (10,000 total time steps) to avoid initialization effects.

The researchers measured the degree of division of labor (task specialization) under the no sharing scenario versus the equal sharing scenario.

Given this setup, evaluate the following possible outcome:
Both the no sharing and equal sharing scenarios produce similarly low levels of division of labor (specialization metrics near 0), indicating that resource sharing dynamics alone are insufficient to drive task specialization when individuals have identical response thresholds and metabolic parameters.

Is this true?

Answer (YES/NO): NO